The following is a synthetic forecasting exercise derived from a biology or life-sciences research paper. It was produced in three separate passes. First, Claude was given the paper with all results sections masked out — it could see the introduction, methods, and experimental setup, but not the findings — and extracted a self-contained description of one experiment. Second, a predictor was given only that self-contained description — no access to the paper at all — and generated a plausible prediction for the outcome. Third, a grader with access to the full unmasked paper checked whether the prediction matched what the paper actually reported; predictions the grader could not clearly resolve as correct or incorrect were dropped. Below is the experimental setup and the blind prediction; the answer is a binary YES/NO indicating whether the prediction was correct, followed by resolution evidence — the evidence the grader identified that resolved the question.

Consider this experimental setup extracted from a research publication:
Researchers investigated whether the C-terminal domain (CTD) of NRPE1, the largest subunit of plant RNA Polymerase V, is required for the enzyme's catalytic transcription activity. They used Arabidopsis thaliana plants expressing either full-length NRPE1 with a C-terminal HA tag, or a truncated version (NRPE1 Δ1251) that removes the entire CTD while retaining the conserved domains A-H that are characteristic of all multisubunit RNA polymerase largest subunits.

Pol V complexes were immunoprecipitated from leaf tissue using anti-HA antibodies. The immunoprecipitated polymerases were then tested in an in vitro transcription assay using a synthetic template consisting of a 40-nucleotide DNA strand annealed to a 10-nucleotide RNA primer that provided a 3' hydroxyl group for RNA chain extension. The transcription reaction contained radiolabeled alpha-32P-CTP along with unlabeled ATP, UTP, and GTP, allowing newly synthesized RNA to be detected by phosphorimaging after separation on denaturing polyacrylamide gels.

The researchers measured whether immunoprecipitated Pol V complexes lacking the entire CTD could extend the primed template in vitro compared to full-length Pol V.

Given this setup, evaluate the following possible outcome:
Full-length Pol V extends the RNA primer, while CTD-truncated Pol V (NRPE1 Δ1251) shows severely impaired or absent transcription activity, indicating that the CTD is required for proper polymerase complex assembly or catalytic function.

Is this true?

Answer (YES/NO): NO